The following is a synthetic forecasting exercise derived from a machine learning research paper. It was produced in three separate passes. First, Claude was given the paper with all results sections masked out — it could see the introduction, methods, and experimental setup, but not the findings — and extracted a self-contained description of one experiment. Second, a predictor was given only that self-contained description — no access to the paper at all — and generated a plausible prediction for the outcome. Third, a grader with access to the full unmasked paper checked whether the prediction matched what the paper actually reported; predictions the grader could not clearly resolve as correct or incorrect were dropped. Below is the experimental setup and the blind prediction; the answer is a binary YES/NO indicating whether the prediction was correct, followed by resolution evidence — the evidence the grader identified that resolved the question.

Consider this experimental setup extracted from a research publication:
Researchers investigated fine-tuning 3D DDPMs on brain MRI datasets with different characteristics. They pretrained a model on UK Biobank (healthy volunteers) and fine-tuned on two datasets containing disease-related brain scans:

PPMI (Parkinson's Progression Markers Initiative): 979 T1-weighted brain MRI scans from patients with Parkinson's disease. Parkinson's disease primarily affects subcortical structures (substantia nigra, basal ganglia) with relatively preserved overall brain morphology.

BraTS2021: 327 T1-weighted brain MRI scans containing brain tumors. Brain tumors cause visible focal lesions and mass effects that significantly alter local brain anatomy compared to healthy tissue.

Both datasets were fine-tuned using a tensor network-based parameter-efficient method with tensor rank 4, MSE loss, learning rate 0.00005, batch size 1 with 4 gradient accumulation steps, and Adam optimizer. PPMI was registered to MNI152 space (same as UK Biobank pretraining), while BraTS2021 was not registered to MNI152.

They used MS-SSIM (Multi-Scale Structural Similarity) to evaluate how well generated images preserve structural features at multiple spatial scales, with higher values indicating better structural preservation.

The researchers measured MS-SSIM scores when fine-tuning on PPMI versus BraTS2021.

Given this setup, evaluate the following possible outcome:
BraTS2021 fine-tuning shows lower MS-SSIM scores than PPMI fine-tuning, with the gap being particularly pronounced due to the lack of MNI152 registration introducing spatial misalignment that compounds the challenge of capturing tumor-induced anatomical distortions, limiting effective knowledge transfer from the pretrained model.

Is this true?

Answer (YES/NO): NO